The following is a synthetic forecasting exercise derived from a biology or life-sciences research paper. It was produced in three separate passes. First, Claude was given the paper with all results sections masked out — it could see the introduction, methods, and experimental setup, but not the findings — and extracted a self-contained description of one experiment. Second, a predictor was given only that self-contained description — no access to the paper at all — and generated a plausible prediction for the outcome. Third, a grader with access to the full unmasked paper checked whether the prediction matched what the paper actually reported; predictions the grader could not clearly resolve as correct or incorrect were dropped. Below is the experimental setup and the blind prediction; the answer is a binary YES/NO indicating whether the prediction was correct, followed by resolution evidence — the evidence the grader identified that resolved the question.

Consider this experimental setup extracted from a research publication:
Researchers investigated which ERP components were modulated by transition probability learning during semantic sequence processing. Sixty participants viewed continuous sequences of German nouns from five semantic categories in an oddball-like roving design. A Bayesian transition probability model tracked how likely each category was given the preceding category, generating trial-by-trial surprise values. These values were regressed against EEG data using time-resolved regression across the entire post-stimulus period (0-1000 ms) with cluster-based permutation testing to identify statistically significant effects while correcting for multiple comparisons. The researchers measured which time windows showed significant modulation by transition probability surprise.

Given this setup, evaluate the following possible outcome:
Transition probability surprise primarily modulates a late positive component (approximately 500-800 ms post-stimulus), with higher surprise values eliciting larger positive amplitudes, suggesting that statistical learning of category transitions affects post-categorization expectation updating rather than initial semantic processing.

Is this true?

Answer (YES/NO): YES